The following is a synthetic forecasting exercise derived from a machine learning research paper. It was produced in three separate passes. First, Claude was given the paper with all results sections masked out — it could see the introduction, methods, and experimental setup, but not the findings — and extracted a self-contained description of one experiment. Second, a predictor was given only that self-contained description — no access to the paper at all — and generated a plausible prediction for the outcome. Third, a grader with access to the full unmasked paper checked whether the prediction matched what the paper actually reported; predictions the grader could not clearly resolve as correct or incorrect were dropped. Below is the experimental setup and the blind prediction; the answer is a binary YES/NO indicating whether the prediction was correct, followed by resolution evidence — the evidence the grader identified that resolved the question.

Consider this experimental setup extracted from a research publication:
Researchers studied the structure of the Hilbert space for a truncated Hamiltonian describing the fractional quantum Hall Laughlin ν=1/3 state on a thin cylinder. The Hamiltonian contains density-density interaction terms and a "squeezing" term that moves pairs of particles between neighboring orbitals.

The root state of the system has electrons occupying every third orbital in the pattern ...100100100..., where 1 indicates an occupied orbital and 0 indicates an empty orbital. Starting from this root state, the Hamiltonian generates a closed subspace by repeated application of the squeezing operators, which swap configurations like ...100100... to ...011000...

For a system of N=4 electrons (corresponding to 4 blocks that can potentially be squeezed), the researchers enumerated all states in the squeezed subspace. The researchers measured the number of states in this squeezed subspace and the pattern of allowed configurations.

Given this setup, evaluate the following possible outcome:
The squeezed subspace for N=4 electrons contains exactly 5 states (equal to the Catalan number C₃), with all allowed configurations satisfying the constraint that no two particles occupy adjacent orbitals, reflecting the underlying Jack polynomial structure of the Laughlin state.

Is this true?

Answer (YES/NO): NO